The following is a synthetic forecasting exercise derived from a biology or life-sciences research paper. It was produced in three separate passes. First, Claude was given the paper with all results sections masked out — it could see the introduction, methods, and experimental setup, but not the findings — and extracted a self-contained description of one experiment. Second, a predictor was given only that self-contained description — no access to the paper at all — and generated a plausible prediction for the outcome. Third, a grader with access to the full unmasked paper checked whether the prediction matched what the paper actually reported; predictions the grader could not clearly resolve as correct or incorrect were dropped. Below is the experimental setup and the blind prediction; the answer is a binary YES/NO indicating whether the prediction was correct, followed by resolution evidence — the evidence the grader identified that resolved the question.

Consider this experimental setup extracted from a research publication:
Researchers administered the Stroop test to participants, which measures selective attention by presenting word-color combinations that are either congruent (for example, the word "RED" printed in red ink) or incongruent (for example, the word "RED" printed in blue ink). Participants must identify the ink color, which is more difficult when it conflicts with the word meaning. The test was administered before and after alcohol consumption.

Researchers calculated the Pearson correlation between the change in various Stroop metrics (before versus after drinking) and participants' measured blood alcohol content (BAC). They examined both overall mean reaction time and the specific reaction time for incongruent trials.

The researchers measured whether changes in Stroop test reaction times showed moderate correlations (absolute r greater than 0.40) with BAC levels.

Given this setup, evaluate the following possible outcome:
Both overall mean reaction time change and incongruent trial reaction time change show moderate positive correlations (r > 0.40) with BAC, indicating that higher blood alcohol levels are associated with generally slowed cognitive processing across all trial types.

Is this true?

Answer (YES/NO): YES